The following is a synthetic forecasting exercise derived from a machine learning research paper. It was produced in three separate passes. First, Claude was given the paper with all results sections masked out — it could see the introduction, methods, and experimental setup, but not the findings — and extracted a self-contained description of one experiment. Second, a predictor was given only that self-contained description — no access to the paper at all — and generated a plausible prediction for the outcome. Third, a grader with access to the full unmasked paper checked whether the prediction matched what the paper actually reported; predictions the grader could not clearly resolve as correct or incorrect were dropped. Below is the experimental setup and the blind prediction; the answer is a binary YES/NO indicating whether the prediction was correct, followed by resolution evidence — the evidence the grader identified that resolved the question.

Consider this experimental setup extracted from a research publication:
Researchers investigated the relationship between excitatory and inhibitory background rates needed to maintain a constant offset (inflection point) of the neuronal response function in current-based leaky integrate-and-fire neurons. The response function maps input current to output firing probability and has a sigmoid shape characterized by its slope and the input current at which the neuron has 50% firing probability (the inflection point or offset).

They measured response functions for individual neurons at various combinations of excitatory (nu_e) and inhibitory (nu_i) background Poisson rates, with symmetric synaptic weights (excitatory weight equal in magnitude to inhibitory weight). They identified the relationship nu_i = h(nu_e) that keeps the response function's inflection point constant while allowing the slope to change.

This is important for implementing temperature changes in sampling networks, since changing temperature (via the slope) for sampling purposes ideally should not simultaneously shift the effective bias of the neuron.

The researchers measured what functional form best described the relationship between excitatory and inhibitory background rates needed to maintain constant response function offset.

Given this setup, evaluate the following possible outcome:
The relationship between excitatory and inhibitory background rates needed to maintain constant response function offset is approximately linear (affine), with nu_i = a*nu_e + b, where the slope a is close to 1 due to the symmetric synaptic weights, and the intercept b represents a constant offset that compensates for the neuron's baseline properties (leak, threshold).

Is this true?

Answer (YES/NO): YES